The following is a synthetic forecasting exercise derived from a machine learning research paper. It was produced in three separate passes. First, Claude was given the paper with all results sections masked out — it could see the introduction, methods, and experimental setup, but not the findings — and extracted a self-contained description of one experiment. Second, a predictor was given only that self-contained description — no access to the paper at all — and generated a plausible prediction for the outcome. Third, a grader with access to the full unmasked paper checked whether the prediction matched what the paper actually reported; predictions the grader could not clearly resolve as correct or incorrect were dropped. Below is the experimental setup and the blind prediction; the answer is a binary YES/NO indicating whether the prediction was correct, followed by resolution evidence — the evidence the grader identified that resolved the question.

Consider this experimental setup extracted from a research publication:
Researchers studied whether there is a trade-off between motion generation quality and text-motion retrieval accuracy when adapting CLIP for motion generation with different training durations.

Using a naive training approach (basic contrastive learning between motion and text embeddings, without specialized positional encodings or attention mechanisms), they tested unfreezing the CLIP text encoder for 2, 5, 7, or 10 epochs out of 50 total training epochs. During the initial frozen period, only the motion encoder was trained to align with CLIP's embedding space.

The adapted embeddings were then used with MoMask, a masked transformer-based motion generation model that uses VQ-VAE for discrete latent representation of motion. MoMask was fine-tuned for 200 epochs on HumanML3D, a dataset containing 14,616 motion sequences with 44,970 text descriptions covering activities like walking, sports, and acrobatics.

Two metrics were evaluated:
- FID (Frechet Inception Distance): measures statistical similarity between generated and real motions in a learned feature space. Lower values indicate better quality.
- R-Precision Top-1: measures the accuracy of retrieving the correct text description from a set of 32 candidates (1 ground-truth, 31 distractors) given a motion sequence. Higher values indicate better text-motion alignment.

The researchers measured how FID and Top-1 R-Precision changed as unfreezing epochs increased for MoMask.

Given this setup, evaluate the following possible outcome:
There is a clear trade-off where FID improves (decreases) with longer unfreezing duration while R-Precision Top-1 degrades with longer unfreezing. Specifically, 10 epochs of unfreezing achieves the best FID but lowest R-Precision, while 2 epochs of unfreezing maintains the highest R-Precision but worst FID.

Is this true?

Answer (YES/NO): NO